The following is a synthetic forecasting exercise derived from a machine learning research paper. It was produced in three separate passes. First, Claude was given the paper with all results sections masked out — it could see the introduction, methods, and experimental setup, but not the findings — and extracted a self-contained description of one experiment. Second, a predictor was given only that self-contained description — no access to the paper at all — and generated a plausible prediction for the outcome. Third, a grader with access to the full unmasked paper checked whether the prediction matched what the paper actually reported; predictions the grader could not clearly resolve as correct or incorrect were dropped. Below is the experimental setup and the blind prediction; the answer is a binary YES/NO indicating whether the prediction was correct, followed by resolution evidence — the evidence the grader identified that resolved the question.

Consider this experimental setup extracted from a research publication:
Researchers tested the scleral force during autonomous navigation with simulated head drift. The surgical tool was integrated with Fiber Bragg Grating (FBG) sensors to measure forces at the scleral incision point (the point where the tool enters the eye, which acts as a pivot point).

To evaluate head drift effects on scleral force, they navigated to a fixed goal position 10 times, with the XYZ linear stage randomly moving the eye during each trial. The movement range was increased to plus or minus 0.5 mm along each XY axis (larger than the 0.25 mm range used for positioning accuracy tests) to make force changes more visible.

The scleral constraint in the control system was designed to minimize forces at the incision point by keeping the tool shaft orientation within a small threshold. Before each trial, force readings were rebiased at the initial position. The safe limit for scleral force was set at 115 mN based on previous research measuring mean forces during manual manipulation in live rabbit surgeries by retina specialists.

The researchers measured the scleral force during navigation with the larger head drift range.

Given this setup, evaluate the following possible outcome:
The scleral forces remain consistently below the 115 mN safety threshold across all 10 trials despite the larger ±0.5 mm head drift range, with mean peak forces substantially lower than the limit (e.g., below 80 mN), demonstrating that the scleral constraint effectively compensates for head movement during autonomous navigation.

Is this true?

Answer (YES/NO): YES